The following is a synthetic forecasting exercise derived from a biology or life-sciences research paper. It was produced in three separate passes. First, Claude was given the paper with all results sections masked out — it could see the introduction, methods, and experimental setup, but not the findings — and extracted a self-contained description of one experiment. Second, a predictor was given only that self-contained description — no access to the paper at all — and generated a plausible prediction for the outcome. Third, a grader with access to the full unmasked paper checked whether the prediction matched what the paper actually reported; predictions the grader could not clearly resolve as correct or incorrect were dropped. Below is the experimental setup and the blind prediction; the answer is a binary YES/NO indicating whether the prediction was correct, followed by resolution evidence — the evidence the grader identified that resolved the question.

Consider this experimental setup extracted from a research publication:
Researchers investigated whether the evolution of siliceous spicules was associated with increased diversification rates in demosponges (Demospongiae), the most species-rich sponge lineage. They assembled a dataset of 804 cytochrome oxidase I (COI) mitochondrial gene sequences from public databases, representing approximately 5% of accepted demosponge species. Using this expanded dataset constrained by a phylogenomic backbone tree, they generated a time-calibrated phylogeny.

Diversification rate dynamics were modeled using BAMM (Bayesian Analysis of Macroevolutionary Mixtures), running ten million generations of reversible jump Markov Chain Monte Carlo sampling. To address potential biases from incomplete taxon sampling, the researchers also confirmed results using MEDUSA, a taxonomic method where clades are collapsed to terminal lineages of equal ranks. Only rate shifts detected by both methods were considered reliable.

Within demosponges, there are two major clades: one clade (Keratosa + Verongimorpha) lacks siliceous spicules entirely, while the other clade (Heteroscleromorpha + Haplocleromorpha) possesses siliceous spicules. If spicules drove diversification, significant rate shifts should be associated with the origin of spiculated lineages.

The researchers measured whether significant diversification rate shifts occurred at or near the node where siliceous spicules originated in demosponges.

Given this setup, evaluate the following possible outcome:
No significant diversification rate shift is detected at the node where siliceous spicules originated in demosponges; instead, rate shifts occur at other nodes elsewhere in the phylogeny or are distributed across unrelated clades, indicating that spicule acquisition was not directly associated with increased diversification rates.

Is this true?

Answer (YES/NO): YES